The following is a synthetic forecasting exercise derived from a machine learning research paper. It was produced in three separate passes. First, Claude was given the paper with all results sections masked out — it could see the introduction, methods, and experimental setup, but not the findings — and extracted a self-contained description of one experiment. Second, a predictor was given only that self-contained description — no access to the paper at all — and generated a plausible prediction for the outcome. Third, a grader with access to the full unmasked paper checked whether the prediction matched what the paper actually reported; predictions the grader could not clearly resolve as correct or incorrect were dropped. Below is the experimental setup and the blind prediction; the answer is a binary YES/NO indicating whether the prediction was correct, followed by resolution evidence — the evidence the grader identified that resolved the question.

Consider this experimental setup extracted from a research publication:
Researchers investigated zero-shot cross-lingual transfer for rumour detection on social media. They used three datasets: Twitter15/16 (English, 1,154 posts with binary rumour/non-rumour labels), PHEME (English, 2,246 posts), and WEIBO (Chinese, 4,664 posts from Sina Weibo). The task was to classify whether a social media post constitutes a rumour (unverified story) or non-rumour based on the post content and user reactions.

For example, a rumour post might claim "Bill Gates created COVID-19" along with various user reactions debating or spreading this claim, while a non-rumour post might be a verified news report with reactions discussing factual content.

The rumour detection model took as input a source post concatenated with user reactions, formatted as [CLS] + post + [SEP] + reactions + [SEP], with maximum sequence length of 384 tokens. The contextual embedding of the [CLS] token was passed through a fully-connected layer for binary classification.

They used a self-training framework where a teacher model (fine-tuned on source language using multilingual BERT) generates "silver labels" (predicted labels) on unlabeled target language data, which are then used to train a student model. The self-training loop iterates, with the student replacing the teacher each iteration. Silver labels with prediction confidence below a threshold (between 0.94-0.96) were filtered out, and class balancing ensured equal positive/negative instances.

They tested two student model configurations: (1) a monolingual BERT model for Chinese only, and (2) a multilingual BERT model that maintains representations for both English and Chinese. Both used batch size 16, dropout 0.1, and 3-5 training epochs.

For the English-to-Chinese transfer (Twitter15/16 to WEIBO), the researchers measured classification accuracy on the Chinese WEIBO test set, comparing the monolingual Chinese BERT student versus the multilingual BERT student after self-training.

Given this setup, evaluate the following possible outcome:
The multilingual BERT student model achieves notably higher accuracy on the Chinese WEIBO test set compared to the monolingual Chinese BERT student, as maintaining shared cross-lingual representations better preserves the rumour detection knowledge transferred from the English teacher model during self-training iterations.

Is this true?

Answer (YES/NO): NO